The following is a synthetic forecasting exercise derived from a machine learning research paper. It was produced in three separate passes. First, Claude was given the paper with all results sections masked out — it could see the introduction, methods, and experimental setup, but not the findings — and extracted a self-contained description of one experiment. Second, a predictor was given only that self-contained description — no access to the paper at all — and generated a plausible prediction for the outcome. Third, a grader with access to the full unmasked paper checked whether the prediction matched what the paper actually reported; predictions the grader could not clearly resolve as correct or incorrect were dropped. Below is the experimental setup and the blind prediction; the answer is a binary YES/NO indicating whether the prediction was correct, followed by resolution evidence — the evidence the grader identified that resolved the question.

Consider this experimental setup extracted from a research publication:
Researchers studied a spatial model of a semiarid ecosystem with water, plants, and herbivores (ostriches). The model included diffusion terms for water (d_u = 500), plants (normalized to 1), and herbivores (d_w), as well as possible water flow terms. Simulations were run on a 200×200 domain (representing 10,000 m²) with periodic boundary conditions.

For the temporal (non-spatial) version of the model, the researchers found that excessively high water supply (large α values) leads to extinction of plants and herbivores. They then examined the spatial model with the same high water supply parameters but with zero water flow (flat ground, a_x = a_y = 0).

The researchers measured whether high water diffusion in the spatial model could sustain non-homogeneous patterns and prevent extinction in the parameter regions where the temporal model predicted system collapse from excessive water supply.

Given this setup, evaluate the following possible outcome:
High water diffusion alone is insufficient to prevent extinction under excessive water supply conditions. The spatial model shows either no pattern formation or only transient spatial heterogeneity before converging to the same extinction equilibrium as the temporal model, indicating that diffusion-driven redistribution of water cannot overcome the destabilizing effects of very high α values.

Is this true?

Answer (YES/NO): NO